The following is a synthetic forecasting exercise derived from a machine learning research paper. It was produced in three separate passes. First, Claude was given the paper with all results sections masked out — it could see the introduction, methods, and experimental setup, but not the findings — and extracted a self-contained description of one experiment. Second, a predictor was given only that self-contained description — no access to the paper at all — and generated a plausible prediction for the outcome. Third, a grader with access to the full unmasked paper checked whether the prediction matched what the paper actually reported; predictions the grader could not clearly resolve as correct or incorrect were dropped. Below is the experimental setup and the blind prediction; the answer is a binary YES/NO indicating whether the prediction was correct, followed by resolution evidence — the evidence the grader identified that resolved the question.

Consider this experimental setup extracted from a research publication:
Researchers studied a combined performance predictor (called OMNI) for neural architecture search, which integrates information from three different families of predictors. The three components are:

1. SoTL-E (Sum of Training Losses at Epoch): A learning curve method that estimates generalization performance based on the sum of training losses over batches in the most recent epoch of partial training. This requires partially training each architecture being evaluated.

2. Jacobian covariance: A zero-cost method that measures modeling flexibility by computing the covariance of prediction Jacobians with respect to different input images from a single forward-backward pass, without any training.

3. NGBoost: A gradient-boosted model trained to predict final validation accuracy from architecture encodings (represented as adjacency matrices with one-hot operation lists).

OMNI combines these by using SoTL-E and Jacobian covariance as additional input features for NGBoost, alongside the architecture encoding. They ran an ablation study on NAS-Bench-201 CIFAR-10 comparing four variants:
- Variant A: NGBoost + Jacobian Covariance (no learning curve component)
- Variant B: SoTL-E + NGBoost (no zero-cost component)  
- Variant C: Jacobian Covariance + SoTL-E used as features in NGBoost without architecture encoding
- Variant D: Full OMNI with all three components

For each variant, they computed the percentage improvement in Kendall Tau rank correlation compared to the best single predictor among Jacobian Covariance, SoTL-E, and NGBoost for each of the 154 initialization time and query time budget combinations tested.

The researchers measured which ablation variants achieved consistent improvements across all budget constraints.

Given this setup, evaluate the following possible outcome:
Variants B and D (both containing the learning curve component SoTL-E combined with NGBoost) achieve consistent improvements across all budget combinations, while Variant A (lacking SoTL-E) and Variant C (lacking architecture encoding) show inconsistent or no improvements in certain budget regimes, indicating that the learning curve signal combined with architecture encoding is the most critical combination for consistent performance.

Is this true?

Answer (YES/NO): NO